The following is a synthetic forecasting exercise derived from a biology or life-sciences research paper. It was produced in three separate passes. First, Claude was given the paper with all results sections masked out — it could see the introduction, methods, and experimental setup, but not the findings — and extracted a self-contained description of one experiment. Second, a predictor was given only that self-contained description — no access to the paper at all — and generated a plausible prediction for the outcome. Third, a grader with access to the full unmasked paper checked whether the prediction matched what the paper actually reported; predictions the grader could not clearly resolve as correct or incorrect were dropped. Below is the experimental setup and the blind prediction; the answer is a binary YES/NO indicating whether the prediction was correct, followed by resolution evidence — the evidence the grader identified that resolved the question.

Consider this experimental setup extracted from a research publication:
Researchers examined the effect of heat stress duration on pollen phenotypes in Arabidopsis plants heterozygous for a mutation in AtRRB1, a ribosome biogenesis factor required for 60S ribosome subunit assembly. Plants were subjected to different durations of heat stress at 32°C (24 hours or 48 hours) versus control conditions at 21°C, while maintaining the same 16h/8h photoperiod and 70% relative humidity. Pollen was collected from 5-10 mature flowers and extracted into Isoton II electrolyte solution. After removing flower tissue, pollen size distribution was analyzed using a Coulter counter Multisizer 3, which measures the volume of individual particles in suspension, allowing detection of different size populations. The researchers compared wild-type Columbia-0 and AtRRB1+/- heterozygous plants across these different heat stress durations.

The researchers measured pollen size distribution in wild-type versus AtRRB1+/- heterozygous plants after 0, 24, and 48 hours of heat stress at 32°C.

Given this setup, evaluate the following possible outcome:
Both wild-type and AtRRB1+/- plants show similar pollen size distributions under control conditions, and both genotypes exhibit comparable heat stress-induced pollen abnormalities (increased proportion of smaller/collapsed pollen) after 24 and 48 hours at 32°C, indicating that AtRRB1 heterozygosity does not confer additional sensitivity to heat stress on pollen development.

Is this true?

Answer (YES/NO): NO